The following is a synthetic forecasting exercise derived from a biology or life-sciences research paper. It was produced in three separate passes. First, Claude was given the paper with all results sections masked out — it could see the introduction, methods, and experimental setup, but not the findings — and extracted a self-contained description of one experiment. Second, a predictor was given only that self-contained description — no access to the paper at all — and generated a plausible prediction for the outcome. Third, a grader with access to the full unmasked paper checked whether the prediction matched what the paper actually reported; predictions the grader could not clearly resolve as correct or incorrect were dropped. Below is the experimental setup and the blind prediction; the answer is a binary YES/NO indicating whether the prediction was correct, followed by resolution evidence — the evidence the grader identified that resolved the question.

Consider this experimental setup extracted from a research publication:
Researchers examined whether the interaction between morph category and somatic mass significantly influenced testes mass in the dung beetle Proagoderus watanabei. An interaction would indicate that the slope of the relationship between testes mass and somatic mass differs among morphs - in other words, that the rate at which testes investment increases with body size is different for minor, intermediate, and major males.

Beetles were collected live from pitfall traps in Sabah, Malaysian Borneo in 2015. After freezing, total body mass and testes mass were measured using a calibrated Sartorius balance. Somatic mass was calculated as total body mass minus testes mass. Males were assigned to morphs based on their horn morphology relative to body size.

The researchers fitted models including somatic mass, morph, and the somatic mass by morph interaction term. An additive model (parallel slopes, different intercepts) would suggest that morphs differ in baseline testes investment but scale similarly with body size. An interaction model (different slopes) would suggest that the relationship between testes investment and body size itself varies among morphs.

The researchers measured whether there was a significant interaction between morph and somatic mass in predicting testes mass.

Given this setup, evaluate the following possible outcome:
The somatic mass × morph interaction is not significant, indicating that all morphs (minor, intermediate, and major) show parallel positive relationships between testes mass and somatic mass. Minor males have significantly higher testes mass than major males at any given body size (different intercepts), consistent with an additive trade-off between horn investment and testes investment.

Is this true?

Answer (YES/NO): YES